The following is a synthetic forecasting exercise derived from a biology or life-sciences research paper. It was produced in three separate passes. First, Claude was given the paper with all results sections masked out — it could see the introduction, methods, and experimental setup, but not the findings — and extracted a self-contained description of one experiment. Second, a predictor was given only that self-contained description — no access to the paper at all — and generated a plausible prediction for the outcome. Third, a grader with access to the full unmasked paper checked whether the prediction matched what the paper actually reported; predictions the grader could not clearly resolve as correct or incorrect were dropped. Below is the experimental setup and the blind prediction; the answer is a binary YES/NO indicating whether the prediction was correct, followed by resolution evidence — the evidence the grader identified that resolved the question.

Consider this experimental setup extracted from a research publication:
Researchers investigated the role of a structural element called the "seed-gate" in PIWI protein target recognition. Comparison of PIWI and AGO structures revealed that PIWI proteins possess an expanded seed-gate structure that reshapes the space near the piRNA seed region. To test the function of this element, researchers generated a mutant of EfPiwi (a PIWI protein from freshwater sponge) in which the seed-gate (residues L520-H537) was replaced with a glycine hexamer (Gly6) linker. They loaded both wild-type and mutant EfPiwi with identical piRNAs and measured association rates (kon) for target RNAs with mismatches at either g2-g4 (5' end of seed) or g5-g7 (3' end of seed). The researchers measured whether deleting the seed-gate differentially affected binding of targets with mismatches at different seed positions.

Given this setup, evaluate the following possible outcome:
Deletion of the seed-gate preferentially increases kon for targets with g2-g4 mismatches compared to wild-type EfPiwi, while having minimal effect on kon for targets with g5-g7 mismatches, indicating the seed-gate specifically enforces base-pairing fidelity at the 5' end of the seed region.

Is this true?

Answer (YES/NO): NO